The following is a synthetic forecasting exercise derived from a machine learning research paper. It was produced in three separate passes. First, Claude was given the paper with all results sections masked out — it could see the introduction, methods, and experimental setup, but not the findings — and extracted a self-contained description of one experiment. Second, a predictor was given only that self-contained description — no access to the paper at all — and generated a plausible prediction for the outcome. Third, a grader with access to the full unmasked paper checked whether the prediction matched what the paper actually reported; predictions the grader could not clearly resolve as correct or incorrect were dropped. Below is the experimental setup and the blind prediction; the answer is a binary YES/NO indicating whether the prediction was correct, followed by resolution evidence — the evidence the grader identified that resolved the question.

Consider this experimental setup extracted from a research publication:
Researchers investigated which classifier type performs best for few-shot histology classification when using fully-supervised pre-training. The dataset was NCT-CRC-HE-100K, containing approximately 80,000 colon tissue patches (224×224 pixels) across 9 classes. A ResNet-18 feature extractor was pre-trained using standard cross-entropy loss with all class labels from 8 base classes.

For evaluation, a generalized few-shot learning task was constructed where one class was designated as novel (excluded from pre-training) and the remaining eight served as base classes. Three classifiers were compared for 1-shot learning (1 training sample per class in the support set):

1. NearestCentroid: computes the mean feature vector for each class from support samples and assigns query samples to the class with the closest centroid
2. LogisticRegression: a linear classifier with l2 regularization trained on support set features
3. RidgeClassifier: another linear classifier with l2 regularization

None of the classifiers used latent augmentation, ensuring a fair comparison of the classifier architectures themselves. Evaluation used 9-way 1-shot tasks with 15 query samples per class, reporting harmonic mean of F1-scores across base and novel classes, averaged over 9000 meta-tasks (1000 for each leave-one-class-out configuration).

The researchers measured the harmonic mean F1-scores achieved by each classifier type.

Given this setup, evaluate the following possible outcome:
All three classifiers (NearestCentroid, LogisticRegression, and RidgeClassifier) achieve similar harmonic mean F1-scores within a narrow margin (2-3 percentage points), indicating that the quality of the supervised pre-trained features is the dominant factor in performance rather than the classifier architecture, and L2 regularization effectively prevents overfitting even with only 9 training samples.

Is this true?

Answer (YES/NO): NO